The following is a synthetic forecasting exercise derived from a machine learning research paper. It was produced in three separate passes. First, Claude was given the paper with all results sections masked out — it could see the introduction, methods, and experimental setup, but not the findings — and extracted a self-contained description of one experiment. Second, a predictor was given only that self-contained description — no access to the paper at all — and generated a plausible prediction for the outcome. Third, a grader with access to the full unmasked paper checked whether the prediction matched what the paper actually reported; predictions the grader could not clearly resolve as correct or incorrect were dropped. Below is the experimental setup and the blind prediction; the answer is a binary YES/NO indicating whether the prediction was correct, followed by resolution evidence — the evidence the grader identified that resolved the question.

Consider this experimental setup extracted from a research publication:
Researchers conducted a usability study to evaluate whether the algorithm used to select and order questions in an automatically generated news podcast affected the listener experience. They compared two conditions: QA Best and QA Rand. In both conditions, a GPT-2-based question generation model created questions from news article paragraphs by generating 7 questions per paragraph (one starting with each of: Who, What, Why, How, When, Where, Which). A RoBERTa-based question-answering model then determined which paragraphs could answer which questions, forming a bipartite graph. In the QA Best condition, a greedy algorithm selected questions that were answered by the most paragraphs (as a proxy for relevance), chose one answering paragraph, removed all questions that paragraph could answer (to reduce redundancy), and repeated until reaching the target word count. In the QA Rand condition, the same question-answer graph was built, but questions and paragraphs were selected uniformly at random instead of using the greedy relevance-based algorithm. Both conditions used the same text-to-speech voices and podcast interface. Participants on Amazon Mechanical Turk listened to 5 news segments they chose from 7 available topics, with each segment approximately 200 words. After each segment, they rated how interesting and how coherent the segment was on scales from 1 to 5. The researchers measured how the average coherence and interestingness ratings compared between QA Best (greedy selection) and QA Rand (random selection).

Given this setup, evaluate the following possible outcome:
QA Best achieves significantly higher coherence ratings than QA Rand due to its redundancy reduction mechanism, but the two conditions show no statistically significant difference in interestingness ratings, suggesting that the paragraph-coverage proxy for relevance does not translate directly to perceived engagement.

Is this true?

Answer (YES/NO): NO